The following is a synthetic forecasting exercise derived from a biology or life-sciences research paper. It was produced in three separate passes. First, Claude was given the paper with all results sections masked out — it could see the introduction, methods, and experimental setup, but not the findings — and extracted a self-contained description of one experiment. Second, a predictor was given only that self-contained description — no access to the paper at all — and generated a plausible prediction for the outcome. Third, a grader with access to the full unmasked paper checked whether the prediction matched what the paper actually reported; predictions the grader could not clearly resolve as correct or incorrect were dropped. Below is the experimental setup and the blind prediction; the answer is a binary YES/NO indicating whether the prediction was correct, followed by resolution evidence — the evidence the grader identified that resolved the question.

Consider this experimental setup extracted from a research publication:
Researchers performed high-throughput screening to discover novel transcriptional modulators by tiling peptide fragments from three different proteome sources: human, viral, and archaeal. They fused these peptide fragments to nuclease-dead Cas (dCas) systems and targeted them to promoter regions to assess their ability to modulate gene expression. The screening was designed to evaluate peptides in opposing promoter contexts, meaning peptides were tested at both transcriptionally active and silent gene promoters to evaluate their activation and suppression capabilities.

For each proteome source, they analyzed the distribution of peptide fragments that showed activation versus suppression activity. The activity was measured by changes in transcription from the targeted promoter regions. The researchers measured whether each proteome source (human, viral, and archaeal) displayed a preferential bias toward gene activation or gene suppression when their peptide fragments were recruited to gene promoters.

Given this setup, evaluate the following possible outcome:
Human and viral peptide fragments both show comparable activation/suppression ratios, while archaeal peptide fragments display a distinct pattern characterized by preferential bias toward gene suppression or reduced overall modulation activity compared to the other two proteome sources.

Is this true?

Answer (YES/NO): NO